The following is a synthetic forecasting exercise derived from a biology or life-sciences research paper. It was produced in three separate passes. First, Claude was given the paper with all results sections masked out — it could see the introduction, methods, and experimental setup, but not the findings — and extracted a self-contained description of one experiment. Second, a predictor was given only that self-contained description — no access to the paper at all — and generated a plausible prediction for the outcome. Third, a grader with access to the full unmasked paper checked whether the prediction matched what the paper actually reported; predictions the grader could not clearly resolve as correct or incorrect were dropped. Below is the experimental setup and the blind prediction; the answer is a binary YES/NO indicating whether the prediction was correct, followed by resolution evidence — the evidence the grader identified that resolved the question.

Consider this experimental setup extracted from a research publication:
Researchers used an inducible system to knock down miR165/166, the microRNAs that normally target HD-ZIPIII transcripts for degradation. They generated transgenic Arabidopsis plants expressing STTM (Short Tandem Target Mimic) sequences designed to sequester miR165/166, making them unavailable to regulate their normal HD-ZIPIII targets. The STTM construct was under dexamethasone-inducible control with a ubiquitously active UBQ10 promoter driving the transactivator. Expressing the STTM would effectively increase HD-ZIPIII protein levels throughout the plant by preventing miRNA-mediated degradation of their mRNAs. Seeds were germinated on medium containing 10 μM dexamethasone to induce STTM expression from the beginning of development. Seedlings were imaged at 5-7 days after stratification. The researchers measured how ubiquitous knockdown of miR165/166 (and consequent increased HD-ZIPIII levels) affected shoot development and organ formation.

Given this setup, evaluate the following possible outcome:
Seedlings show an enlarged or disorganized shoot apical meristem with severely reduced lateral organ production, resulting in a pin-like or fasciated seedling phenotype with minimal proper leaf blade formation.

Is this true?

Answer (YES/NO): NO